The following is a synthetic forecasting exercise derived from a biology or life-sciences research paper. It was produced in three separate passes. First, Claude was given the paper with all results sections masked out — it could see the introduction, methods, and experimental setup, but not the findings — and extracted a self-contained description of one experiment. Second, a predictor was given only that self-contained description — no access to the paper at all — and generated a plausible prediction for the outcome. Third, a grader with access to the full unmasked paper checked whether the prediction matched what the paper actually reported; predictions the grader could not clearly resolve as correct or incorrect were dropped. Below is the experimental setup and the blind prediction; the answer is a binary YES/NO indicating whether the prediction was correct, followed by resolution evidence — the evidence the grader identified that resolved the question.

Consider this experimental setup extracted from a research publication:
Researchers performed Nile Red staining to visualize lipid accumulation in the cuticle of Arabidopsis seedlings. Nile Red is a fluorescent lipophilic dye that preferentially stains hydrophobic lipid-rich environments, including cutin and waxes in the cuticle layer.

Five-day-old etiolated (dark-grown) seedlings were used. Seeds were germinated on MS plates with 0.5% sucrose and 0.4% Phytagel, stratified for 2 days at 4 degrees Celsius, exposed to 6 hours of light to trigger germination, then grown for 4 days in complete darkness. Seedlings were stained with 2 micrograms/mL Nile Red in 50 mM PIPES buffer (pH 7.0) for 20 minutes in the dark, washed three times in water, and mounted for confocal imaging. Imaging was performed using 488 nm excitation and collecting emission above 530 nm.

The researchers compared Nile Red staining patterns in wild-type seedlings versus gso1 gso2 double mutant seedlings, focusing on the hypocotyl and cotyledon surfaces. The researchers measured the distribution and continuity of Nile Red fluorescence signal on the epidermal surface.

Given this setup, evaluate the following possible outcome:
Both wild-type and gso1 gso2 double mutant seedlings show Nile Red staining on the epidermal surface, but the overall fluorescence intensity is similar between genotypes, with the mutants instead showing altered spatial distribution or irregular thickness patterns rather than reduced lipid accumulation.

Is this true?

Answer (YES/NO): NO